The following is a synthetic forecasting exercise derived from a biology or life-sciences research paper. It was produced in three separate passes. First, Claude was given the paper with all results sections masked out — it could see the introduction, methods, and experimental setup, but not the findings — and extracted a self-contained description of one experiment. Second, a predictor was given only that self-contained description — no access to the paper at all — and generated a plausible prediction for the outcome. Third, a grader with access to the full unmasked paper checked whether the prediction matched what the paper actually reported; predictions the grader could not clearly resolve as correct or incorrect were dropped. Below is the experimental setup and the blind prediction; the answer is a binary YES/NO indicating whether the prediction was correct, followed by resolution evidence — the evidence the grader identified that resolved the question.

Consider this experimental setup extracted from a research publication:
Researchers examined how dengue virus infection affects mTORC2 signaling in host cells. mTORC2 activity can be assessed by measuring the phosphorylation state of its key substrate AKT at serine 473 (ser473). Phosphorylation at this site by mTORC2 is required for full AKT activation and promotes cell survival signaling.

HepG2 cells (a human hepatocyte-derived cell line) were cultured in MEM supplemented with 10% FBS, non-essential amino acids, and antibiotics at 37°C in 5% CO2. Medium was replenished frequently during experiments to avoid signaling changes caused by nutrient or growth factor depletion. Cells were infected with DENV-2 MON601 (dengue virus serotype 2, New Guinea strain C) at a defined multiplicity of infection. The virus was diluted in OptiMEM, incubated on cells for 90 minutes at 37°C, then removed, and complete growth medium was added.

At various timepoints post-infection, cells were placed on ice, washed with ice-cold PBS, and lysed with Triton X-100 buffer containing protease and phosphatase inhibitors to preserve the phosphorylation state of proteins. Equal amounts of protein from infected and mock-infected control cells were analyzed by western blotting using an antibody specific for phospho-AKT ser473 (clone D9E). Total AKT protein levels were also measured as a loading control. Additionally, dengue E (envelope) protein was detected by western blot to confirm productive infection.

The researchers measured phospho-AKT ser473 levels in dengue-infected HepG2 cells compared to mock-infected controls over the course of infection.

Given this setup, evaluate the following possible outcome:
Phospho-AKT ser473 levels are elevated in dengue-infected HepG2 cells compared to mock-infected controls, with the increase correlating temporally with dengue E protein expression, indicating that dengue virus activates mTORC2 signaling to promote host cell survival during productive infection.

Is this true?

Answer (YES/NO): YES